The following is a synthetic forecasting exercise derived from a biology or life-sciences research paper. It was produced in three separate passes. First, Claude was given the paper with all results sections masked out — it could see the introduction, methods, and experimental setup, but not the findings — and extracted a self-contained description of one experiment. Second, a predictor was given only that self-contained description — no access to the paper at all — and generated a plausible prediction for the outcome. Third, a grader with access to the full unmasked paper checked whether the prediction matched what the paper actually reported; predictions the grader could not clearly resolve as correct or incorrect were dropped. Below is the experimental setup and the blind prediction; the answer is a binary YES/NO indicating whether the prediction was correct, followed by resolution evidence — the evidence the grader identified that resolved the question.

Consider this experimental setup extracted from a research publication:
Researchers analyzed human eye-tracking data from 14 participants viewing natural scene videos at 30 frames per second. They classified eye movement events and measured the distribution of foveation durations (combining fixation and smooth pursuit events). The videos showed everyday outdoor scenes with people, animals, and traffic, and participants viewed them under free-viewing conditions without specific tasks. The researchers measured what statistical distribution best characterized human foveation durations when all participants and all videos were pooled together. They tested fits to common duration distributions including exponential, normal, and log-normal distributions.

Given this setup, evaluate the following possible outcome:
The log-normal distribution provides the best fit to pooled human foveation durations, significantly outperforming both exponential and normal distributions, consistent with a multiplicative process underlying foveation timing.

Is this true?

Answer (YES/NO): NO